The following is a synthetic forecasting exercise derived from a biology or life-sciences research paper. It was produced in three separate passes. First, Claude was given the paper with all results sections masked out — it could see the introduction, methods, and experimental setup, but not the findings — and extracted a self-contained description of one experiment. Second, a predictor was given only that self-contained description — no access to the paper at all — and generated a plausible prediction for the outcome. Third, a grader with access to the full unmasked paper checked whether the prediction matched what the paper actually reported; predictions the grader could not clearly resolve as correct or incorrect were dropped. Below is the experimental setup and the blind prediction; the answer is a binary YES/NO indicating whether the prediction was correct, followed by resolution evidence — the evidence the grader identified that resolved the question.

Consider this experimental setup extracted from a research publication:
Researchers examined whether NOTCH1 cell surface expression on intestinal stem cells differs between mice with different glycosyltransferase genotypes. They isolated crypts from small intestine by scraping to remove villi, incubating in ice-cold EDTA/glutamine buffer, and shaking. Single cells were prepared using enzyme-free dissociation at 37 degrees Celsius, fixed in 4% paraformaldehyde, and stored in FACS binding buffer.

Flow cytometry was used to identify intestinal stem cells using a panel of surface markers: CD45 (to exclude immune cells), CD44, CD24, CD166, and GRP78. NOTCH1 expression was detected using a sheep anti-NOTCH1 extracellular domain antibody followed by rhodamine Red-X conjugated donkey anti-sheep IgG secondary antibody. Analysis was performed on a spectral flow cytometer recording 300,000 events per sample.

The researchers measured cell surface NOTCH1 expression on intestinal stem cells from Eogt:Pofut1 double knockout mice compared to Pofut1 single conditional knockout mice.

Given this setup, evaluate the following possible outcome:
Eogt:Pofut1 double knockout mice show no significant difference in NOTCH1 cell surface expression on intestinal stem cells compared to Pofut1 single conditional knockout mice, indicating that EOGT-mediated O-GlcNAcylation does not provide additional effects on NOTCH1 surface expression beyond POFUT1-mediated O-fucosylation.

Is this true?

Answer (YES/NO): YES